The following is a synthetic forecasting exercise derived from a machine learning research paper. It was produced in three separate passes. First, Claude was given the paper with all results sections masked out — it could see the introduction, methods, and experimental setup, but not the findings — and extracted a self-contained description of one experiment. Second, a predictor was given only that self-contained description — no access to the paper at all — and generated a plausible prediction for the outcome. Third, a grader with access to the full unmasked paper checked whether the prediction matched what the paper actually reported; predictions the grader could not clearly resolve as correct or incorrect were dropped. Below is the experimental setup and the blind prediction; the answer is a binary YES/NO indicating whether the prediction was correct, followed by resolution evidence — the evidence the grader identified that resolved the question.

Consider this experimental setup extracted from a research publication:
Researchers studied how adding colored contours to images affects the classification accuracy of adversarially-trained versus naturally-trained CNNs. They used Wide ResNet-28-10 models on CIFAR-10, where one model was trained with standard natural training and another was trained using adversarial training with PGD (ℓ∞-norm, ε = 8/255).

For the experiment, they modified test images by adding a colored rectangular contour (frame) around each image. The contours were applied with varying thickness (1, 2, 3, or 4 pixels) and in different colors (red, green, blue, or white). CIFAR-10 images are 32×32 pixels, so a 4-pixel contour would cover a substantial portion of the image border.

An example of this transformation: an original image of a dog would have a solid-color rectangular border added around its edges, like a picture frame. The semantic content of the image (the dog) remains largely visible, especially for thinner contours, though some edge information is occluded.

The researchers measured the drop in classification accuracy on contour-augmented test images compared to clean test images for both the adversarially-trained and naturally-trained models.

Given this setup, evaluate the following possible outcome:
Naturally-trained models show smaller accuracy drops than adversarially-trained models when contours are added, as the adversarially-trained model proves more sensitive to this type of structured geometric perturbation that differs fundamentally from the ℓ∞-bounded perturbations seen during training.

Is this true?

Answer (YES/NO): YES